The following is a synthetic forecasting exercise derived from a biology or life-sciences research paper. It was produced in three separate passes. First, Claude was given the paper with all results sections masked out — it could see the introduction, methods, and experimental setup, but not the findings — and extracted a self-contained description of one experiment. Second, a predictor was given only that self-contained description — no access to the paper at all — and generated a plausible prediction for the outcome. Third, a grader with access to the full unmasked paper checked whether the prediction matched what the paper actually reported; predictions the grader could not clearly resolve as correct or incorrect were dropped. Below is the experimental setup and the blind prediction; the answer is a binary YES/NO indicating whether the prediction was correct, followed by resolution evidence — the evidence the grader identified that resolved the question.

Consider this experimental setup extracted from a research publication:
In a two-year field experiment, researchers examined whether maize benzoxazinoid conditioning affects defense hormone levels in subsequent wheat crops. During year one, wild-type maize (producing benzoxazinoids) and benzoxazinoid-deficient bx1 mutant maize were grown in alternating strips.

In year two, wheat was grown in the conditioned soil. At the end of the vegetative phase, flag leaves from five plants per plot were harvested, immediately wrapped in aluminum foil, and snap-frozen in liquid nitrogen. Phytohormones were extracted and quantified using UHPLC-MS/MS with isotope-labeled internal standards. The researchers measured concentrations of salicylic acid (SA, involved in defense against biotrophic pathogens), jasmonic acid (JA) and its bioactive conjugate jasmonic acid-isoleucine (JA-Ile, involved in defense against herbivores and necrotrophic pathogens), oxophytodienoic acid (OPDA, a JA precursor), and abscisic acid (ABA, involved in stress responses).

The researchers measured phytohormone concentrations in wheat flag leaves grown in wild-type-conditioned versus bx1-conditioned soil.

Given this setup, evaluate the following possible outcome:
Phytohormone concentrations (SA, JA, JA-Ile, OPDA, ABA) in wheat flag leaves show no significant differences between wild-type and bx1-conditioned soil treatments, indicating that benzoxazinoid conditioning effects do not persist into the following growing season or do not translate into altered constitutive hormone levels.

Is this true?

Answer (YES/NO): YES